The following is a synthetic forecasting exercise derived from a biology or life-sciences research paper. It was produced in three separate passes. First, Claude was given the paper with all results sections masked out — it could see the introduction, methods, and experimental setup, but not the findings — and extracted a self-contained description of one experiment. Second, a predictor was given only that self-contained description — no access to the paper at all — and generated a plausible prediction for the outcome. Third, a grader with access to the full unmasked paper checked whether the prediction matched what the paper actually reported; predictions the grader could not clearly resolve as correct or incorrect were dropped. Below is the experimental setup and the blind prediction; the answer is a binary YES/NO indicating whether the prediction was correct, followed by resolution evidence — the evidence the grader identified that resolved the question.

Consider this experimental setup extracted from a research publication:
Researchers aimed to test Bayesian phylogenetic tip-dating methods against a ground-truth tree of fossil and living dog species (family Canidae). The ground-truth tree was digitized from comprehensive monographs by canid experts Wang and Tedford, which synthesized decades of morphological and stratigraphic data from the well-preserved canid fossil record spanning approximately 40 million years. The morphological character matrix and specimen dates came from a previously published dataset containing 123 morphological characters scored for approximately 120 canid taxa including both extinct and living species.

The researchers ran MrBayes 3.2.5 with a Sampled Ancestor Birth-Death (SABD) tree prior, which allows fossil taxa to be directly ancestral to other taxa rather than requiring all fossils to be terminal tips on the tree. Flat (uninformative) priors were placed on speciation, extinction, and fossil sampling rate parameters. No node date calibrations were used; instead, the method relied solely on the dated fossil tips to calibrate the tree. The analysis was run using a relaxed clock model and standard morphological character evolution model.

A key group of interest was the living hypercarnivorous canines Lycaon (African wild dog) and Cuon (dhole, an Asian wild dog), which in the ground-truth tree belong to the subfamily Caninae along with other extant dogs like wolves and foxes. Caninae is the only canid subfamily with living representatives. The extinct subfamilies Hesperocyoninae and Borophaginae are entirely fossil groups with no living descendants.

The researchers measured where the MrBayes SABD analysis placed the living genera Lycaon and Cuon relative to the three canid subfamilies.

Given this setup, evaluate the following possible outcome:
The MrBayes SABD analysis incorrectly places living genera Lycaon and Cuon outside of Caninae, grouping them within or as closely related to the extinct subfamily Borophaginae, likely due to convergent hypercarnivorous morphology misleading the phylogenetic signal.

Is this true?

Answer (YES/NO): YES